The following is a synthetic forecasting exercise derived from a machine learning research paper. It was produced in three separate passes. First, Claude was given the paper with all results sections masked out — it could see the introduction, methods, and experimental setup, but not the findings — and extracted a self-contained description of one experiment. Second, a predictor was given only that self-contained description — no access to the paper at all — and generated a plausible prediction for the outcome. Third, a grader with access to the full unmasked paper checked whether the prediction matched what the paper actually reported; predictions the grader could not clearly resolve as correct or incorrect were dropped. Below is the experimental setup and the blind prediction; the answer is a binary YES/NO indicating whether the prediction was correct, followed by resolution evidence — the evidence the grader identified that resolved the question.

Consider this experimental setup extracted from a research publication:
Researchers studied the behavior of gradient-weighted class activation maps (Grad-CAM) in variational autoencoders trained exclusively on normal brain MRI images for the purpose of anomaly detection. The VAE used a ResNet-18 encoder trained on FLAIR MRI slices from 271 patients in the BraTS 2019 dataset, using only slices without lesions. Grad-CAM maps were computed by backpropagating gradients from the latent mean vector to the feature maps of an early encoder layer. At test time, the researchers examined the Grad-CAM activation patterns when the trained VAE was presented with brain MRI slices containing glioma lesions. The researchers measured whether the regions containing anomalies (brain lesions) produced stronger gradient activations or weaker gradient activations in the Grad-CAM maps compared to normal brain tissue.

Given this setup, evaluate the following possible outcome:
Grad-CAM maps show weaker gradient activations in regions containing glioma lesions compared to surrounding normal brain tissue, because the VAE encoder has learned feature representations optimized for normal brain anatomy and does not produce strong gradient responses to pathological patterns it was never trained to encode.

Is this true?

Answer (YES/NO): NO